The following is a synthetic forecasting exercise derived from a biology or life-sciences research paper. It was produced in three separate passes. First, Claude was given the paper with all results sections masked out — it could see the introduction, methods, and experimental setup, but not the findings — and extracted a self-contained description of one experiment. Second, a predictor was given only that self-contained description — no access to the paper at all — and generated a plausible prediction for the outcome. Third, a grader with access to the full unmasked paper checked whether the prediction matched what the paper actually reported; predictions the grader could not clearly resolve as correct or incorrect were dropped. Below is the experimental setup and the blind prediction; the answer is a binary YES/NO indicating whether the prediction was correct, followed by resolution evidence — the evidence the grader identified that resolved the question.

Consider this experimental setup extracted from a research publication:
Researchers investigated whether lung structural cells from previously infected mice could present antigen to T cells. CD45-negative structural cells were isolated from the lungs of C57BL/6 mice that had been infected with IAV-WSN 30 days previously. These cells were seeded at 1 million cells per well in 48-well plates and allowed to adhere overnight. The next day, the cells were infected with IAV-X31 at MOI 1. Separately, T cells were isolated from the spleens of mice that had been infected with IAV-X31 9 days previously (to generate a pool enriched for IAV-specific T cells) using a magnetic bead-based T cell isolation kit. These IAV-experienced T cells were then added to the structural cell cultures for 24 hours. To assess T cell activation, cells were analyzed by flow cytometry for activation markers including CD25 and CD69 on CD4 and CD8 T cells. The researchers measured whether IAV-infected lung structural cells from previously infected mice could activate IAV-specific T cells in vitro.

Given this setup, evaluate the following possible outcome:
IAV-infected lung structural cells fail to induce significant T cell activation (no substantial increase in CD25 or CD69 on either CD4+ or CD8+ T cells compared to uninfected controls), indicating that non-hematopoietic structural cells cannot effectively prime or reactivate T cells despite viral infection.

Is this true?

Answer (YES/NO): NO